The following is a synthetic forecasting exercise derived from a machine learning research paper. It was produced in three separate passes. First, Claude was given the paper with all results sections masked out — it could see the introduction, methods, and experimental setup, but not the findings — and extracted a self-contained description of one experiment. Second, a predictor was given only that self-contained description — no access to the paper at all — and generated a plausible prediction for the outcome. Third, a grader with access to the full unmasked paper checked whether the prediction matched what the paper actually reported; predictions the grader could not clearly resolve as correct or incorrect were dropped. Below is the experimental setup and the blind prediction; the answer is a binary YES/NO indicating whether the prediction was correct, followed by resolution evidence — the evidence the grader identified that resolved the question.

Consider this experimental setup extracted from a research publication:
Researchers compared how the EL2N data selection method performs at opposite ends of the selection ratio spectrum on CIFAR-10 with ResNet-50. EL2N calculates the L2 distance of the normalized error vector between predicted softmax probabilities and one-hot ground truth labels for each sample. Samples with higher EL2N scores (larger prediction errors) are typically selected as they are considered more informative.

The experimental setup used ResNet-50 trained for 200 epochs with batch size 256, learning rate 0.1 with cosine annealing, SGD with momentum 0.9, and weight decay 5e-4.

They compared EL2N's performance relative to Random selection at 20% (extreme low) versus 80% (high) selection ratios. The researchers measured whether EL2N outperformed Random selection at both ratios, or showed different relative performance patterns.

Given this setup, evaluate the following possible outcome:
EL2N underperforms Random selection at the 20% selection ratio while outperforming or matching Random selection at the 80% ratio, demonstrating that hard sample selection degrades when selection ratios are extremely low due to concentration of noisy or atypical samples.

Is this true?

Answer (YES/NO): YES